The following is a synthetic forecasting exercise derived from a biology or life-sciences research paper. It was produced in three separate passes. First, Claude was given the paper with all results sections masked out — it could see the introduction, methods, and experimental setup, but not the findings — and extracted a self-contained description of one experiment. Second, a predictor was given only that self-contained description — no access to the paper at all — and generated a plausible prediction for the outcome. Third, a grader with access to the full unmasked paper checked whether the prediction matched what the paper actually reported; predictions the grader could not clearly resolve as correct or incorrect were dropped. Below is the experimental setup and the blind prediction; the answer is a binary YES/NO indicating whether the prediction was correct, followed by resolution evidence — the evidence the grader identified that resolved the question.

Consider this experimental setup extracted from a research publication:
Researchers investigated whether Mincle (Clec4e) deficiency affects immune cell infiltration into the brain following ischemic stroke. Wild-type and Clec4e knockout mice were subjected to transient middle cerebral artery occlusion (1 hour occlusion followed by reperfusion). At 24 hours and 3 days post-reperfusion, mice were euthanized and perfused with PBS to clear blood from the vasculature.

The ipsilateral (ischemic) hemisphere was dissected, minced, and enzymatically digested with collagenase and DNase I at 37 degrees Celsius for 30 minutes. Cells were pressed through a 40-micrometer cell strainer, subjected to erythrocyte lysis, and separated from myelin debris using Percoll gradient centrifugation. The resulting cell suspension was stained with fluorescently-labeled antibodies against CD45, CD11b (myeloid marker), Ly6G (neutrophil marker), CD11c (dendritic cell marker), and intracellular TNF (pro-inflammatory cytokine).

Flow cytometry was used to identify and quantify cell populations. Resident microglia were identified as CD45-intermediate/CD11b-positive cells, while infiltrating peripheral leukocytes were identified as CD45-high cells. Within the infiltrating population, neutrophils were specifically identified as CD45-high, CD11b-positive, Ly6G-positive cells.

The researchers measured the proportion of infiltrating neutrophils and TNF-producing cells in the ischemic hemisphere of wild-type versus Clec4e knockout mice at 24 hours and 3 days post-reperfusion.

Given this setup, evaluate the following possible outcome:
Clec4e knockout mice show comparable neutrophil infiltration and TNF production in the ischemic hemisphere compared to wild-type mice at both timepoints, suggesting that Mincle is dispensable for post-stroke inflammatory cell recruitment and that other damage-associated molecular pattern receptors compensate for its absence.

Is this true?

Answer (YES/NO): NO